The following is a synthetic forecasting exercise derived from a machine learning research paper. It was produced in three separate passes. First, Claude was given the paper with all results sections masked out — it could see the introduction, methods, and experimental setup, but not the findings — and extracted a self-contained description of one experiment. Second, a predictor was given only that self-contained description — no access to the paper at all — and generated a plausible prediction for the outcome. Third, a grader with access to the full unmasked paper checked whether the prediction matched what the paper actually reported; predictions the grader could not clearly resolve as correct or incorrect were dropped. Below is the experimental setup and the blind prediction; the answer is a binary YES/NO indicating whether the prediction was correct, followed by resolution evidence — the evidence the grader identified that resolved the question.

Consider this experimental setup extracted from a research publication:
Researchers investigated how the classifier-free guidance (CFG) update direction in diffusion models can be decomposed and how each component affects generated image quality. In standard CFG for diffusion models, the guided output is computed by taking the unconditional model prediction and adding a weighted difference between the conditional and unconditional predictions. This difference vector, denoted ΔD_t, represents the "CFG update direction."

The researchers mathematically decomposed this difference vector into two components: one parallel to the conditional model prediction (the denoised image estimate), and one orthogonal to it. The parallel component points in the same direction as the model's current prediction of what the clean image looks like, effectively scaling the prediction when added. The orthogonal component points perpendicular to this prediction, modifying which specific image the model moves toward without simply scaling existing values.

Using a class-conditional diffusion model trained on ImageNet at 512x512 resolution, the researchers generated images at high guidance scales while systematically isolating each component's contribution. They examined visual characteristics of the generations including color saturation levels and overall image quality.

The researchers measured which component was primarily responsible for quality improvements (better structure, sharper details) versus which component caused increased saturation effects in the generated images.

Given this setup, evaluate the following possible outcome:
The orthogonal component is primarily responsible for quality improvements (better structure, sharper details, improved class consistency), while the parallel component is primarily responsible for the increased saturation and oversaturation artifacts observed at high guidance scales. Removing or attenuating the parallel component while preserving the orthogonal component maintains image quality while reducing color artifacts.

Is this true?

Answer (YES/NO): YES